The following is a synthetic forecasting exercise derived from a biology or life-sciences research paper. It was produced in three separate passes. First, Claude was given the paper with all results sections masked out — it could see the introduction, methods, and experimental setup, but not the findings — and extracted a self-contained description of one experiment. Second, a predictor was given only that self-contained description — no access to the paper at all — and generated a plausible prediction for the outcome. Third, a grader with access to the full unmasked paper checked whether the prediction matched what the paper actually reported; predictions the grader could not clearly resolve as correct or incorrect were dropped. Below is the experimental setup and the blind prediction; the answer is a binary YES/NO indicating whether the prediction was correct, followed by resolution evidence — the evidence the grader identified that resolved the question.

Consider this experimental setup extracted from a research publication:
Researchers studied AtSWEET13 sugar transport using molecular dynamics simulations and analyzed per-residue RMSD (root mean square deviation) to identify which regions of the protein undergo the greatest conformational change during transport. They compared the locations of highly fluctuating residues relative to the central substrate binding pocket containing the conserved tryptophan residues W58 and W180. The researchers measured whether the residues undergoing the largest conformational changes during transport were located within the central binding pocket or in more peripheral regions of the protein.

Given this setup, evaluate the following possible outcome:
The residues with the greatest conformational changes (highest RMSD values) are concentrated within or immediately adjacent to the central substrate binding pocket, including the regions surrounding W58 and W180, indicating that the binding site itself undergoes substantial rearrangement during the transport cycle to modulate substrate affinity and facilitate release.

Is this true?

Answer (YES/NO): NO